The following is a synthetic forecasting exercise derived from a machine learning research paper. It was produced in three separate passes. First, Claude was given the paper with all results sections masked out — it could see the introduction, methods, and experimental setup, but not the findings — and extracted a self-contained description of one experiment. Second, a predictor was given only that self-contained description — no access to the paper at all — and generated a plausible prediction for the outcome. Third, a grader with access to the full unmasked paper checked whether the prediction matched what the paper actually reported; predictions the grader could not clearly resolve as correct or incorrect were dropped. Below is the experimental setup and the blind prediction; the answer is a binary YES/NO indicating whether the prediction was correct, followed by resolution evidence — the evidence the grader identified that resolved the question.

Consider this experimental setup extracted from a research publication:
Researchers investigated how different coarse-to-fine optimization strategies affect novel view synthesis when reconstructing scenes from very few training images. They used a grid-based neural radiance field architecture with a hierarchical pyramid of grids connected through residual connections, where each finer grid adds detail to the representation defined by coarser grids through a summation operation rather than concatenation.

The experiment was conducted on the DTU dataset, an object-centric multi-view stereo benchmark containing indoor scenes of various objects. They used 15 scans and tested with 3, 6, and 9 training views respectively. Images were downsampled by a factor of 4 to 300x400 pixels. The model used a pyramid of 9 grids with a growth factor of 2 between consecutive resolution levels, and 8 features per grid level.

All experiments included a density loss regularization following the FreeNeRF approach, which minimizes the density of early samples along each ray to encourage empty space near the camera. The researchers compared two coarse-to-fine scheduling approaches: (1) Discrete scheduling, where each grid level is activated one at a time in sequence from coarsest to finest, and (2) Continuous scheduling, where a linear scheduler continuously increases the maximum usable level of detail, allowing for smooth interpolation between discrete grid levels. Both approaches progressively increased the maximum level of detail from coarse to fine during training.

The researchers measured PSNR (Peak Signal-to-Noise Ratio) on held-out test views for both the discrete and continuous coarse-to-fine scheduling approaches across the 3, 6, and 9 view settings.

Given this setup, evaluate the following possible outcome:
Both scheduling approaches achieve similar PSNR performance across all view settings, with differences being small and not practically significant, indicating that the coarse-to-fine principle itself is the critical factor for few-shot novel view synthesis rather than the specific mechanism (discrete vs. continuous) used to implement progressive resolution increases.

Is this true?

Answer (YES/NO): NO